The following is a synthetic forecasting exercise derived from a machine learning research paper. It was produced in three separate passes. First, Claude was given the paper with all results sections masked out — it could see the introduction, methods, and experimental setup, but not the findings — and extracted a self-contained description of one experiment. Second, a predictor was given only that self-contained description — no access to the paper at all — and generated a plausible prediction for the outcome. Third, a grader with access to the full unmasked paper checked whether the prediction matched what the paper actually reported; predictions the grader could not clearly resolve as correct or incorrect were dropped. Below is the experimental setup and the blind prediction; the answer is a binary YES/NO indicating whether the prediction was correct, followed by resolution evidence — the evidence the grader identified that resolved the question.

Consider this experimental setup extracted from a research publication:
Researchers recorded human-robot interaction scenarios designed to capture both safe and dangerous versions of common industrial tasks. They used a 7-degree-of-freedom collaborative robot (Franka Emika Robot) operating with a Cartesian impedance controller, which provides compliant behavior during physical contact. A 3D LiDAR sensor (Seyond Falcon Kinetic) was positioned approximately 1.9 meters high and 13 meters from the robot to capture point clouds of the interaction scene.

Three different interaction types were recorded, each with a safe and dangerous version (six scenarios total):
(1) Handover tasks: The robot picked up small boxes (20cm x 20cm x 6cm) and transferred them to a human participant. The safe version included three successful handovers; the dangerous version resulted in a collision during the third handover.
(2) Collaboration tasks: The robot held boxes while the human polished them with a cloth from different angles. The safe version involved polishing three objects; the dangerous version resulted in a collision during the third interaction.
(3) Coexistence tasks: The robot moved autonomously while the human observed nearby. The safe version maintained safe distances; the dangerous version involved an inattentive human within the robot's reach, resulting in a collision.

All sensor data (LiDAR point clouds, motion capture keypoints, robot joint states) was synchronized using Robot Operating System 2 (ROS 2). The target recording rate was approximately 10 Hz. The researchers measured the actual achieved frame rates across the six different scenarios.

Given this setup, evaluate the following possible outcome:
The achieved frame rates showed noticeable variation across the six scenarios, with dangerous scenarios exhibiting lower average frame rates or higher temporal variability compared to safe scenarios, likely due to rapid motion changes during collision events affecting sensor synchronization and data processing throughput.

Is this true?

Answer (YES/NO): NO